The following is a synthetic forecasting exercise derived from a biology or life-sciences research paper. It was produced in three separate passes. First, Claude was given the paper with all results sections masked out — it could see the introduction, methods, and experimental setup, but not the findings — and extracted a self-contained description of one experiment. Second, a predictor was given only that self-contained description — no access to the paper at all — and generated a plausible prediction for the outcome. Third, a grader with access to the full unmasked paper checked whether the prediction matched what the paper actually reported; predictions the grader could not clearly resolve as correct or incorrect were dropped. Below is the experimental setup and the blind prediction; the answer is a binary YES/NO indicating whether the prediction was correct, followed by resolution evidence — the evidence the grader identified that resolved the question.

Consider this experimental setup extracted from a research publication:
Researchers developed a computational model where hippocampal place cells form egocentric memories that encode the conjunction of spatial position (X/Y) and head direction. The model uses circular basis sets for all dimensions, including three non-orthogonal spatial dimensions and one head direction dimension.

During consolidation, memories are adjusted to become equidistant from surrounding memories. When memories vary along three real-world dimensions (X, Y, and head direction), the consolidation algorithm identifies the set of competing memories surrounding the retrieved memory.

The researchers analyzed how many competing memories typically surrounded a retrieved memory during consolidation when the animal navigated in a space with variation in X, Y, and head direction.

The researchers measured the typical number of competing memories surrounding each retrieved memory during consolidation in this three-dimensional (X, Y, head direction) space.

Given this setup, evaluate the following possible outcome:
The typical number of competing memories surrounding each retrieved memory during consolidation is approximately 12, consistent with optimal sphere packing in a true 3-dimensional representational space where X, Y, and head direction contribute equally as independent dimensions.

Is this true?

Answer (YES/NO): NO